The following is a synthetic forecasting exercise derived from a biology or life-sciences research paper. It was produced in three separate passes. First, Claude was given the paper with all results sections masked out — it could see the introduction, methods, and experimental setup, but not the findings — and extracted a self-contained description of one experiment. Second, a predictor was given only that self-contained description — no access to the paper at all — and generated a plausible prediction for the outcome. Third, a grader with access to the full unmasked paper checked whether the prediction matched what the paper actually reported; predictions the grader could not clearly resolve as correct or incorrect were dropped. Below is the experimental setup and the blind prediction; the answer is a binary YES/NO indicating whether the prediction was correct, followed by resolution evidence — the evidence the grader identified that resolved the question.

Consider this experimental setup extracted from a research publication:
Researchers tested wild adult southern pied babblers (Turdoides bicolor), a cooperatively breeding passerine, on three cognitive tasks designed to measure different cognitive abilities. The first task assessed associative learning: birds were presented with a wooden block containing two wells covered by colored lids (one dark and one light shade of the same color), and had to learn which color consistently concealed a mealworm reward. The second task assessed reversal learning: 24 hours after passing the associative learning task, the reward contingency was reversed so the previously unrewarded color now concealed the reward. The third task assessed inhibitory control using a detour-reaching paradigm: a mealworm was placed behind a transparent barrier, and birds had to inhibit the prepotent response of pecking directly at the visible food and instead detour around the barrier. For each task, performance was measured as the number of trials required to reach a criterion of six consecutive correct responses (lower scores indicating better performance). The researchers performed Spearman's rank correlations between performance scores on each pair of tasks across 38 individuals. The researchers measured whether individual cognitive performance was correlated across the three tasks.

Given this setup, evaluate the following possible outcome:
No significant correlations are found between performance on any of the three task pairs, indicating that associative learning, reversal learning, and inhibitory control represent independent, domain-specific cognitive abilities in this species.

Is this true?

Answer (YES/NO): NO